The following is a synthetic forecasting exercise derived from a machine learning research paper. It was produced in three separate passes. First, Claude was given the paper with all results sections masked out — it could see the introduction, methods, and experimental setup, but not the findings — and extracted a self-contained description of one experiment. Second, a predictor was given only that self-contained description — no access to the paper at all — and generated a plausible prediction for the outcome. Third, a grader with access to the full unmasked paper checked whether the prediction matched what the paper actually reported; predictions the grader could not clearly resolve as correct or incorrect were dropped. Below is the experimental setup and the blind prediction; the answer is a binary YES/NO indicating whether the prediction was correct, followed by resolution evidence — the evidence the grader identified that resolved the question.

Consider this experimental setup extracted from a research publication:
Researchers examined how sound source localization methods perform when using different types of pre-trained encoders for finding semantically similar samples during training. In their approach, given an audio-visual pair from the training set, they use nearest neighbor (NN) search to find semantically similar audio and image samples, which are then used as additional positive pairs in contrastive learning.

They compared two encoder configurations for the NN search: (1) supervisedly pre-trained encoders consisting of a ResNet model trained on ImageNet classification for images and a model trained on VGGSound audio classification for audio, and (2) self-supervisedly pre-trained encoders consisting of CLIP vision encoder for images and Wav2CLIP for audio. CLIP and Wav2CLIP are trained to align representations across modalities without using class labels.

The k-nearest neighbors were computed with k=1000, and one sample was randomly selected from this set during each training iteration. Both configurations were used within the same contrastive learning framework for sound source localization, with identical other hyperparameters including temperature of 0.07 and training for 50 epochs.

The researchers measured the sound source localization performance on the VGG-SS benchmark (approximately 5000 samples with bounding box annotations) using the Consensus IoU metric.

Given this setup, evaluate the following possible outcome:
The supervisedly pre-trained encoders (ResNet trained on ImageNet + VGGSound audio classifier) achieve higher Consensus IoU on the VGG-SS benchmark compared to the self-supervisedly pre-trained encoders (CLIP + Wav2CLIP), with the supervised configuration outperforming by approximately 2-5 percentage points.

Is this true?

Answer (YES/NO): NO